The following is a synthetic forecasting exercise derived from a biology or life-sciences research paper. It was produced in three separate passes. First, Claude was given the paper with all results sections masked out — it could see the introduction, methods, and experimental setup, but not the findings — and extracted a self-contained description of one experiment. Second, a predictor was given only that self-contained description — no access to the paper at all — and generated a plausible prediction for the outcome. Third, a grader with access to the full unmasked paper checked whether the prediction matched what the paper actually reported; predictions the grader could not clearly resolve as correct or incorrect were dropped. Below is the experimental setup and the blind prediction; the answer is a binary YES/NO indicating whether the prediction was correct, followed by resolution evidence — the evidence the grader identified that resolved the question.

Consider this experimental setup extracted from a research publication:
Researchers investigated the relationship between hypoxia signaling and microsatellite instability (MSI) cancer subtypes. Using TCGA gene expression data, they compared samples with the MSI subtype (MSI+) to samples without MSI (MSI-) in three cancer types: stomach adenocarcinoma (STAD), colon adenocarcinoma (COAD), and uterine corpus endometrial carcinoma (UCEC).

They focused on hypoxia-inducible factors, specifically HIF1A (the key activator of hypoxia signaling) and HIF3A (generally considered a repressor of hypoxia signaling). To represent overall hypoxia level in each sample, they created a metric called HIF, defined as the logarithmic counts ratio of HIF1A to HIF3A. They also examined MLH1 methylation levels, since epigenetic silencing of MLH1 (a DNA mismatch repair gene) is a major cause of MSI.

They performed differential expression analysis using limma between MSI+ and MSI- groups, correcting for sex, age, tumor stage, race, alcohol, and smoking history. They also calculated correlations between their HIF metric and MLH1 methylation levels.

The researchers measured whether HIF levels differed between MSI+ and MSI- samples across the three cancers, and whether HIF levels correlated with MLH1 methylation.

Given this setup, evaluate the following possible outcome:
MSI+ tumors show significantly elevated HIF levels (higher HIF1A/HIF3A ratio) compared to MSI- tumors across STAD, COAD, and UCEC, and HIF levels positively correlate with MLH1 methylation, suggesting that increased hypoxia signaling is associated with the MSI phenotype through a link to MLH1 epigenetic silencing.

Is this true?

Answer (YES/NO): YES